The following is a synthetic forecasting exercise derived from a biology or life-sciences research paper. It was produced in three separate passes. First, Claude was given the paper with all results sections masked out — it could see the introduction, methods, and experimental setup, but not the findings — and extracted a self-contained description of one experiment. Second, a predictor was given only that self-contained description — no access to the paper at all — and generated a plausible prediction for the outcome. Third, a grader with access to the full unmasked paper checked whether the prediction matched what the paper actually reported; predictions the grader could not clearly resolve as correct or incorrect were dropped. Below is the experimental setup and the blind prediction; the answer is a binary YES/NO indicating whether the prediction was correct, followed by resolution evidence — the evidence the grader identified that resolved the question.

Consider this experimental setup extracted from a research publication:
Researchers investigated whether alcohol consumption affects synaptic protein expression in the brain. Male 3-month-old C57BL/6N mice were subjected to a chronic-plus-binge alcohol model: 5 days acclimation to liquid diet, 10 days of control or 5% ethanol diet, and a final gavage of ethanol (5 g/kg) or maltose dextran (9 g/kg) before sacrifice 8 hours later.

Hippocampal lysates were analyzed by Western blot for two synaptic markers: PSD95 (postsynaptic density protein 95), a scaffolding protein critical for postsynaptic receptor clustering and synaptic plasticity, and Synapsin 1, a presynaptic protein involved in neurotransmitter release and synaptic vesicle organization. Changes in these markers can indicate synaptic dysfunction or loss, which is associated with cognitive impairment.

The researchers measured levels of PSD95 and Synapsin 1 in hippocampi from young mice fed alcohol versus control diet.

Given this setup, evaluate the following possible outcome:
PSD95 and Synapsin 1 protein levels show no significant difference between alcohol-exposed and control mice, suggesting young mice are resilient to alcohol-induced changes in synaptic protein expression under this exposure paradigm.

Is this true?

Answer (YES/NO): NO